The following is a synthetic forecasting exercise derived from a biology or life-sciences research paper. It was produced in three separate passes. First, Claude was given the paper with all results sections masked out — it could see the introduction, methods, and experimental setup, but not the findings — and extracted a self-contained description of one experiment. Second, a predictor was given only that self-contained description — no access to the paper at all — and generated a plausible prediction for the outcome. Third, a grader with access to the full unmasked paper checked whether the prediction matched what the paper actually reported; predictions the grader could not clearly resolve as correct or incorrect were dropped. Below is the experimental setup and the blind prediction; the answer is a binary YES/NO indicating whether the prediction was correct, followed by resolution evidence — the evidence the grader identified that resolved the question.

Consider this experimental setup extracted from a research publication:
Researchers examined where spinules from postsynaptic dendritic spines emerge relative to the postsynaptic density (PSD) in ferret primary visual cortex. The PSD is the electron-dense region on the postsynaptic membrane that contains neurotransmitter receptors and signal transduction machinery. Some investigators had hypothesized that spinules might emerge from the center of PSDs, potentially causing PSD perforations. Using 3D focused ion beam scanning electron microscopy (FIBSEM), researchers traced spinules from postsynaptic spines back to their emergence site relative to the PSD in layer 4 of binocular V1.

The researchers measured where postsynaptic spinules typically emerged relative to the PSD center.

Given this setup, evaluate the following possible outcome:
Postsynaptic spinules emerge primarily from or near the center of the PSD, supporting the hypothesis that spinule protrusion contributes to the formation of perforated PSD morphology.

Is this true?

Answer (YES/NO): NO